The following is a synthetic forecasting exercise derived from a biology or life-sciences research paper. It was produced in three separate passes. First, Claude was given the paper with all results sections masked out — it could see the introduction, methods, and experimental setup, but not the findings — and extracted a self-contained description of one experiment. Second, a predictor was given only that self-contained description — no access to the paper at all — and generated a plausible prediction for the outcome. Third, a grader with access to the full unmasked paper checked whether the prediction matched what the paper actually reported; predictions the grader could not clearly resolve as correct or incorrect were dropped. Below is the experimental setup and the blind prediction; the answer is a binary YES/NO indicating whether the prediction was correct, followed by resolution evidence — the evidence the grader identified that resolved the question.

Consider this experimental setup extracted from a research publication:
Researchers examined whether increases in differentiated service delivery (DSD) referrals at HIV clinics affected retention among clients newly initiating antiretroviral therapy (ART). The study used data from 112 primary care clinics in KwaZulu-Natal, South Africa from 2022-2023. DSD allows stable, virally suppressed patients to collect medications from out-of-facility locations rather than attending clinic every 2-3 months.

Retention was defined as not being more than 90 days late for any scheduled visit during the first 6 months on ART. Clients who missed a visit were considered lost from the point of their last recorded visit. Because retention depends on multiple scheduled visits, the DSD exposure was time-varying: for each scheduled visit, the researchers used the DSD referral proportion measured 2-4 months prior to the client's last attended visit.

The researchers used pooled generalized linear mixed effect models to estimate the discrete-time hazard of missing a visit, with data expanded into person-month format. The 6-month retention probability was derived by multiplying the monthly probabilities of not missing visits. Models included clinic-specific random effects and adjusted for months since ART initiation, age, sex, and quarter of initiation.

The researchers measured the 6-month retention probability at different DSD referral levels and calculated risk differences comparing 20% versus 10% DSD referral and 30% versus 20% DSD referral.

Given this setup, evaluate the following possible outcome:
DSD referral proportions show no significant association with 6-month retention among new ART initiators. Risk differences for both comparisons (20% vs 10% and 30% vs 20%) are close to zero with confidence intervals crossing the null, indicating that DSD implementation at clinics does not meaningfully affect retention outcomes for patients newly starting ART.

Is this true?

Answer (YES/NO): YES